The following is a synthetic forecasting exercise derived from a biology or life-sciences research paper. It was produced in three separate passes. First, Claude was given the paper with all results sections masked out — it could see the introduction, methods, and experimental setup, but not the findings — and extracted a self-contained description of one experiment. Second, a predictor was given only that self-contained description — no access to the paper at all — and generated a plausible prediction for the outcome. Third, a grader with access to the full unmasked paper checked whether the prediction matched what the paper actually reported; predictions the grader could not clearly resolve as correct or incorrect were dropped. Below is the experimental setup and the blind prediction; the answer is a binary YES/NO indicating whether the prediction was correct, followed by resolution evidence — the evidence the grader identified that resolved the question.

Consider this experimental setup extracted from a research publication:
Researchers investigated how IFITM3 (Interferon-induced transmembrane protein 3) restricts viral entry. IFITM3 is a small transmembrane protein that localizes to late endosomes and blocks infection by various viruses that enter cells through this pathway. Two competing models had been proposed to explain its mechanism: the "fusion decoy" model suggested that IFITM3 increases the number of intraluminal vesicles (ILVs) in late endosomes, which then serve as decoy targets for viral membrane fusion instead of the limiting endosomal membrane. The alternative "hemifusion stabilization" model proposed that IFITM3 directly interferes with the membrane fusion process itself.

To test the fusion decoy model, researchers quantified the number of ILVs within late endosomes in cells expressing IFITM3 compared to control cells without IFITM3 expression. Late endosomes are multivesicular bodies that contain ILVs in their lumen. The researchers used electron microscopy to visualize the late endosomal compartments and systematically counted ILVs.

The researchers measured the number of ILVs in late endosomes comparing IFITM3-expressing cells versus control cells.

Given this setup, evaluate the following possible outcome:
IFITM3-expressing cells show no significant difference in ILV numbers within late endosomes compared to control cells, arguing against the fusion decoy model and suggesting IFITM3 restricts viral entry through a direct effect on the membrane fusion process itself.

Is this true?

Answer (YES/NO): YES